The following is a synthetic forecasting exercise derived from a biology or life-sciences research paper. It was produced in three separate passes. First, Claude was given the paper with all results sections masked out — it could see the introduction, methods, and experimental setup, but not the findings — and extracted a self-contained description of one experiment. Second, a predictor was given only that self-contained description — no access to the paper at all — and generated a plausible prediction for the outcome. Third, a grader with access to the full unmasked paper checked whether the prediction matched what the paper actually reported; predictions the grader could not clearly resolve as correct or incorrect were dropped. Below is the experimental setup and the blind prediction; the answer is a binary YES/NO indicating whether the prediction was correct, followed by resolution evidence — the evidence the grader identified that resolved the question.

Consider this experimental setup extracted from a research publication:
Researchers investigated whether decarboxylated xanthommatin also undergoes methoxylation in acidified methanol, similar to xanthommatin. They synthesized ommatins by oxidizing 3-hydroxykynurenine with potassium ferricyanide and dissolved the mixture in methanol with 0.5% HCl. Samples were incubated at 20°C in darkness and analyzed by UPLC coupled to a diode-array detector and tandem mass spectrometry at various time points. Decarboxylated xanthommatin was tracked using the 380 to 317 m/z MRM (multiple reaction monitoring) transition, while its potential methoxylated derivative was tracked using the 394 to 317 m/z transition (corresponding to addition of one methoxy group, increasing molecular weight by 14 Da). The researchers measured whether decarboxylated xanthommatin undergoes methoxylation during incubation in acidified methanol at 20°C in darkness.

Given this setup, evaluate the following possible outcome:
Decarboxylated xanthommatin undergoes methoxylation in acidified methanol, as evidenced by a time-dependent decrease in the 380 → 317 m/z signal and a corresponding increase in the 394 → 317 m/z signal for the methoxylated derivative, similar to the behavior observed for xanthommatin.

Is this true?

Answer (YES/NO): NO